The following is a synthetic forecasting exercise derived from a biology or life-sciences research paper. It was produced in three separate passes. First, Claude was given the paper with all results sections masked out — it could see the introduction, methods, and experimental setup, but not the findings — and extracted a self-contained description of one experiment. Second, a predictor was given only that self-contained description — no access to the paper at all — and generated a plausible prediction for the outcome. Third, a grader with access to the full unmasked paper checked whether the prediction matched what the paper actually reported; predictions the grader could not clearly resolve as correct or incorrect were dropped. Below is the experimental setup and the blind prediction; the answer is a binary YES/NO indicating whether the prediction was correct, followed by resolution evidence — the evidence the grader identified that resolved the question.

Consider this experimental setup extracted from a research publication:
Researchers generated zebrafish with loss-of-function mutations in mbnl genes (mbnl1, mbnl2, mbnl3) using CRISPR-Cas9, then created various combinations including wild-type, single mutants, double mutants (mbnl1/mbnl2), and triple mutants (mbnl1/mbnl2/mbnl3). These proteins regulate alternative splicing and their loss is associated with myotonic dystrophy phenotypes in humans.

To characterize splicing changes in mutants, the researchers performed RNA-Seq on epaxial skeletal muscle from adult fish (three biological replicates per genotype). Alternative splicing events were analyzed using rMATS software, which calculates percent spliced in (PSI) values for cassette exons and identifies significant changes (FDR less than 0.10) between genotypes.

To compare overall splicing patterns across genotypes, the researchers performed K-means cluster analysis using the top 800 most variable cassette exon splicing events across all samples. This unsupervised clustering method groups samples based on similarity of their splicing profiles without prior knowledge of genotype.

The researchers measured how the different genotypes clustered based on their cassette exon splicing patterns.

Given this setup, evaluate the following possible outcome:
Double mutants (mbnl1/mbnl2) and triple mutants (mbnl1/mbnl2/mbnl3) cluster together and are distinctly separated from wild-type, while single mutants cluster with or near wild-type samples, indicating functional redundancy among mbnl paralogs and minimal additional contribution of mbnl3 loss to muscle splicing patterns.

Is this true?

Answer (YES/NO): YES